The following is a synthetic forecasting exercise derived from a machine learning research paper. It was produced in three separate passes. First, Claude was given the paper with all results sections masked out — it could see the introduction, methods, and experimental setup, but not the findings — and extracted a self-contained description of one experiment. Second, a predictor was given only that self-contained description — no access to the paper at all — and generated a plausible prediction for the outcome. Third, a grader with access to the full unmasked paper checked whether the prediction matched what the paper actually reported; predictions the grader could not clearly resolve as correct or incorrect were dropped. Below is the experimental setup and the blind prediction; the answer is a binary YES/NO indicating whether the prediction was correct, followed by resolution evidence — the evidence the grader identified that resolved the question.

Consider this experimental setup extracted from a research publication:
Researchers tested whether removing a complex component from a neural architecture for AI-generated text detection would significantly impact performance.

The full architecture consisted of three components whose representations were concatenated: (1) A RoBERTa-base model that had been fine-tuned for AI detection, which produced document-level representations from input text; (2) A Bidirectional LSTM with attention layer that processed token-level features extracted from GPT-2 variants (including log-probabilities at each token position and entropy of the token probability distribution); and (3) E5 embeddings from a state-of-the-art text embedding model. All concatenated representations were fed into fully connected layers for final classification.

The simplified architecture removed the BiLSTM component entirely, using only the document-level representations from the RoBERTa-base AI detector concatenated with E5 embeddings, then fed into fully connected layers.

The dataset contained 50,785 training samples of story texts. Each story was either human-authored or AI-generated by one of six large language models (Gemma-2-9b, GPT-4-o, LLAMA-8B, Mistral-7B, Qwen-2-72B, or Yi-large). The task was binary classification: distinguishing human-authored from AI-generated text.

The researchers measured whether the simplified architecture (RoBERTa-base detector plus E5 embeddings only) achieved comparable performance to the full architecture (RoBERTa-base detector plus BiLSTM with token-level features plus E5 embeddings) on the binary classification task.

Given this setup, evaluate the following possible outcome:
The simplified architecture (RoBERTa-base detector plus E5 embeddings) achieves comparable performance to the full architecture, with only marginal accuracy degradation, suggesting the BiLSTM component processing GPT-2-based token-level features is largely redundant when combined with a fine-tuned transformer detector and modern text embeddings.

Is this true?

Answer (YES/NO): YES